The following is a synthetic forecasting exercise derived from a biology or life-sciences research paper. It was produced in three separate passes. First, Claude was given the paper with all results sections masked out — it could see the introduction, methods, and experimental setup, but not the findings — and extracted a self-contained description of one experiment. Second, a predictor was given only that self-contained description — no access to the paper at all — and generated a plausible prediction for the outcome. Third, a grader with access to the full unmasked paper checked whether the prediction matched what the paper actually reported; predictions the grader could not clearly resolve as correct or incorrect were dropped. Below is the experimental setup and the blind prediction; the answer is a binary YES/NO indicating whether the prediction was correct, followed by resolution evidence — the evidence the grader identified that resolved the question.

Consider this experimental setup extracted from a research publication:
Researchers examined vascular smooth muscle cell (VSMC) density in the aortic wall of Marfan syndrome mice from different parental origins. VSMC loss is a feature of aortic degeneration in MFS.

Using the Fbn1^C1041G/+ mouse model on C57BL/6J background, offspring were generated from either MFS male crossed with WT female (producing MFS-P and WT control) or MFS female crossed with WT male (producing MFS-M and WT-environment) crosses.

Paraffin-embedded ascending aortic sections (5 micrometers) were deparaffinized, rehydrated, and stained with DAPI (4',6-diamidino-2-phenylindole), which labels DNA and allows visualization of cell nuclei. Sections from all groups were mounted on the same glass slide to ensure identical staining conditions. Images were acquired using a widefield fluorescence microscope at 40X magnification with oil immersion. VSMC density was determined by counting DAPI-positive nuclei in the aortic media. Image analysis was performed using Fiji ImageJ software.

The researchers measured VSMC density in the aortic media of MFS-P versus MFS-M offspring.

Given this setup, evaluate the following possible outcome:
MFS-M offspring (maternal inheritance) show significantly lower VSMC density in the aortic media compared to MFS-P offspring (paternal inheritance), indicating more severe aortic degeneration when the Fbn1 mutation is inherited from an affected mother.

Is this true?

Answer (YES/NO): NO